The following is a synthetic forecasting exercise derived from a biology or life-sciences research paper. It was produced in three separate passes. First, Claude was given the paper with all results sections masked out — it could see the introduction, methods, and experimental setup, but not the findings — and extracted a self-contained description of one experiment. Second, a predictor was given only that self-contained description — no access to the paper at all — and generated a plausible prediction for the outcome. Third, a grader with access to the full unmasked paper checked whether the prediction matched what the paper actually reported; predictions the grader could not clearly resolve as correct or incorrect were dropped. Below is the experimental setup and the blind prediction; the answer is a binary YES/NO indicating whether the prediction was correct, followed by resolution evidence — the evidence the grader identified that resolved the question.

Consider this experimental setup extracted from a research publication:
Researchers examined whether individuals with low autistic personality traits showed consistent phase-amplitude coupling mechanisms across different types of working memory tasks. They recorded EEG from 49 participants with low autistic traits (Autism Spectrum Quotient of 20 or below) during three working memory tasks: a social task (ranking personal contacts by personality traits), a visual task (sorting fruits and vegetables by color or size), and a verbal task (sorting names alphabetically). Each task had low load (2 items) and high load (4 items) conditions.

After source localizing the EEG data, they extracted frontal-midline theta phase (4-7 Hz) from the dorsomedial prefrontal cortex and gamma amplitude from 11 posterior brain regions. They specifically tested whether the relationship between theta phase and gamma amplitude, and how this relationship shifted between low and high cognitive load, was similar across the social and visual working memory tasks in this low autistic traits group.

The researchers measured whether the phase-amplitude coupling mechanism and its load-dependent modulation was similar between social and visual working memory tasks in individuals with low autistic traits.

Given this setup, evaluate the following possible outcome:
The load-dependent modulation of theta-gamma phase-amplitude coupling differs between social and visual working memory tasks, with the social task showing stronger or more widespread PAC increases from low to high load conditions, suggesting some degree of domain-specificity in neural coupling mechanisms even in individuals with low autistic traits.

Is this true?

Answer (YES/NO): NO